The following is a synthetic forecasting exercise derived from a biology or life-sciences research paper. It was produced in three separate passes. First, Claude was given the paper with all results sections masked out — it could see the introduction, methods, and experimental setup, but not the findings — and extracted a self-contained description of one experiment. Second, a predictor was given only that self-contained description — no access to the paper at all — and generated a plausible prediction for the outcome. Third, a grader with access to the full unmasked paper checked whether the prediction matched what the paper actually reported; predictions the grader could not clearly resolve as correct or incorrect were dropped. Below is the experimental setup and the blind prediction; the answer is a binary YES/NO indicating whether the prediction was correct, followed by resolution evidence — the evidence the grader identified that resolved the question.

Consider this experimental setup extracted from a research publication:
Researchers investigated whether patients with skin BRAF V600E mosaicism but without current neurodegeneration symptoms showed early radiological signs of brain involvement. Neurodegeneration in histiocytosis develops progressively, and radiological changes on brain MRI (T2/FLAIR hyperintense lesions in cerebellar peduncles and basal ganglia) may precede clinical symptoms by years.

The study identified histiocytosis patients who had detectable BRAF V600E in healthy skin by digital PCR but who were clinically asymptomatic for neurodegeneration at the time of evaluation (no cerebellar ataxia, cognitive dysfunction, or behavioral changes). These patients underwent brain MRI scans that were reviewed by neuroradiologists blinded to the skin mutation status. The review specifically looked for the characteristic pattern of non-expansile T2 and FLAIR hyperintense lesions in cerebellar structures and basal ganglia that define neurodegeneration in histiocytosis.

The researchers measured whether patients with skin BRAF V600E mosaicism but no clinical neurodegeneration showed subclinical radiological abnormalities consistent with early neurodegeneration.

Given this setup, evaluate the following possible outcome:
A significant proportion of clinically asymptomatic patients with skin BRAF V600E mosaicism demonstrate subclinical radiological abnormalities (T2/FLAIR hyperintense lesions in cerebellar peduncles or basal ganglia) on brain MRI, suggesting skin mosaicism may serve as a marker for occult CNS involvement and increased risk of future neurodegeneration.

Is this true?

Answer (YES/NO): NO